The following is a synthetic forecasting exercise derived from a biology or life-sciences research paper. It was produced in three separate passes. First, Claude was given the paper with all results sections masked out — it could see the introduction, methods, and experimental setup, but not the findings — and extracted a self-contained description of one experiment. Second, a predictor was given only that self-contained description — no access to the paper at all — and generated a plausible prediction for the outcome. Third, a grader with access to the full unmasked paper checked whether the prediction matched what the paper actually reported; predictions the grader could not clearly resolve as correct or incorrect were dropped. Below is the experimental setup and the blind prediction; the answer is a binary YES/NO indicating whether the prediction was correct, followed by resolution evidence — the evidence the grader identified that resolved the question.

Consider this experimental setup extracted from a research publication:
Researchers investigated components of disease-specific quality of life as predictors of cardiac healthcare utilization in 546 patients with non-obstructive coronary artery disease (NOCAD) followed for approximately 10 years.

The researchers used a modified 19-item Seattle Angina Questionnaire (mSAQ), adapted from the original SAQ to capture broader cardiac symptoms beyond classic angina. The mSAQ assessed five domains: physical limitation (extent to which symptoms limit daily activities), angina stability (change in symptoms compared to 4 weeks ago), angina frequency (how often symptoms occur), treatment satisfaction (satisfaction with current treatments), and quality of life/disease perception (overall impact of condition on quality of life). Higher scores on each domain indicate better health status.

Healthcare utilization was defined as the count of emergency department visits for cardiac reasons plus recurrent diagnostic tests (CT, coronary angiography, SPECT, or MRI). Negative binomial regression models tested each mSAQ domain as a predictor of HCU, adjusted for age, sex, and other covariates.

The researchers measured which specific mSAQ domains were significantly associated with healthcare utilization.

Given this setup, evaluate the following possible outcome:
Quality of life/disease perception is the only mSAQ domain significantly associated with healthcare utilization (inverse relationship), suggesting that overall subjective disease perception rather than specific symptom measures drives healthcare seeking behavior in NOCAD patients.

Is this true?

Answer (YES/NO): YES